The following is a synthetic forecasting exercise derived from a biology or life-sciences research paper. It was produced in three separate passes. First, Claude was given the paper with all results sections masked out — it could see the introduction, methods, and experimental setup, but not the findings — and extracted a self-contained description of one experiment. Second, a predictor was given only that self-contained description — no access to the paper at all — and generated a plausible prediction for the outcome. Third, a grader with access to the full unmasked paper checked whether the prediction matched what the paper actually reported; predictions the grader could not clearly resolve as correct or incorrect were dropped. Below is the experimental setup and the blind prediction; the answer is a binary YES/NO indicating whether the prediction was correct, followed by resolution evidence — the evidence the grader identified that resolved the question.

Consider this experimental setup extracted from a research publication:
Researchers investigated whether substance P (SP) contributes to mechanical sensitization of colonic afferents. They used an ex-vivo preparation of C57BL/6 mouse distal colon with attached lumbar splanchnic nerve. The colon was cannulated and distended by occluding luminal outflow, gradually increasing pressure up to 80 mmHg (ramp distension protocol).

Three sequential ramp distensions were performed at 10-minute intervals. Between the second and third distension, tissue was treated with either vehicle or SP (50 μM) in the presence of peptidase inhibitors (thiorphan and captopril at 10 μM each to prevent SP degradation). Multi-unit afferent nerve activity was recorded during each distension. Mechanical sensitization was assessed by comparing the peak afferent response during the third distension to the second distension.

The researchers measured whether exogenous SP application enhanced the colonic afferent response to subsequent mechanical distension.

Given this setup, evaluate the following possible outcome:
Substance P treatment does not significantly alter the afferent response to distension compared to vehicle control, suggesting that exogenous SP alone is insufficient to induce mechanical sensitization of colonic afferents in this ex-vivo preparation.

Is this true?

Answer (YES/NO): NO